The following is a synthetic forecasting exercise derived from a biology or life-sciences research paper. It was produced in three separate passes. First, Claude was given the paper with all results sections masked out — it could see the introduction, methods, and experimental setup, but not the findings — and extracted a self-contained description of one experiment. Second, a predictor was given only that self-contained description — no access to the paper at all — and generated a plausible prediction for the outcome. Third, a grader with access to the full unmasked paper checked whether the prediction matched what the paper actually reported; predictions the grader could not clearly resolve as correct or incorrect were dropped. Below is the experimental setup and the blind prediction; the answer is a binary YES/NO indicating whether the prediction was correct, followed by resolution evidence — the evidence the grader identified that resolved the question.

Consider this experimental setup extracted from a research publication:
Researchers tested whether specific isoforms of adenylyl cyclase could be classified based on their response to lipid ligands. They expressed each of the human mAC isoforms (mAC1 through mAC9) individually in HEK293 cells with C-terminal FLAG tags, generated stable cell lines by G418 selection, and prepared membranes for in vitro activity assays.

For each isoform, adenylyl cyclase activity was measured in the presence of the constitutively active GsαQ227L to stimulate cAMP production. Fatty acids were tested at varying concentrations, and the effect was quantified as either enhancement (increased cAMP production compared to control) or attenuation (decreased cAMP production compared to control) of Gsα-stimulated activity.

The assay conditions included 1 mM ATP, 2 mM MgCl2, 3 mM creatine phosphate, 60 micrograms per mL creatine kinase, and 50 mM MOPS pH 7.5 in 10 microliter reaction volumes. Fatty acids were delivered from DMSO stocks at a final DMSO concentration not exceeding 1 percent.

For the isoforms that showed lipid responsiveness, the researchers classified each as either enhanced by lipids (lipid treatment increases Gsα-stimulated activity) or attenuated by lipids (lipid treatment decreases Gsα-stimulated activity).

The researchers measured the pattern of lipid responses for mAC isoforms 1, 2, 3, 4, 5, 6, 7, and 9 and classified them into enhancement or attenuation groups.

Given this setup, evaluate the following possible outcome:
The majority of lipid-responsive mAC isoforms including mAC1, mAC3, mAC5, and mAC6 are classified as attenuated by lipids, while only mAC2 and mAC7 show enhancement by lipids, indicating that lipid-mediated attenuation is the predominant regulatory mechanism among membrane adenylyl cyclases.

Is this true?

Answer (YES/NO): NO